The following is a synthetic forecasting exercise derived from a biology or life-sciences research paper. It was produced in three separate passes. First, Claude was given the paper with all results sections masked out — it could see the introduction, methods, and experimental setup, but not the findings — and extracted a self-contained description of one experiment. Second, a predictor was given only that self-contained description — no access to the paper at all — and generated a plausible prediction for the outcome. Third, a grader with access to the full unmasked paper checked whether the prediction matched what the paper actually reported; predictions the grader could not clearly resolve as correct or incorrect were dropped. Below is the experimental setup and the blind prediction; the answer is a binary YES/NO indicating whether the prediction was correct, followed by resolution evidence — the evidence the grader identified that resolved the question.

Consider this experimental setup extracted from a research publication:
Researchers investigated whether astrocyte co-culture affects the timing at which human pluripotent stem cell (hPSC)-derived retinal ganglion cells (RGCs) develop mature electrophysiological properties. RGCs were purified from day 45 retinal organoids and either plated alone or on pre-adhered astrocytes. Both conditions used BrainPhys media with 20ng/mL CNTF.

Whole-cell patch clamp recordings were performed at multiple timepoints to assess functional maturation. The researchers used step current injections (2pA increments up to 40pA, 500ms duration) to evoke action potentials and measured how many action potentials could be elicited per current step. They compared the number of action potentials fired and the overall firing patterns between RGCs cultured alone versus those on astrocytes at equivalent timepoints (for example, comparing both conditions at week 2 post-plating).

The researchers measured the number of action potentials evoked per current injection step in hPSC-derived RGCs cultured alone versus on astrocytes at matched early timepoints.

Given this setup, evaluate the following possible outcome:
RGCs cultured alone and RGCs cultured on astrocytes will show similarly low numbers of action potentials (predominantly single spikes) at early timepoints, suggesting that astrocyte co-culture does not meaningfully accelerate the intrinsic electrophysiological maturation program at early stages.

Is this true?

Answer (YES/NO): NO